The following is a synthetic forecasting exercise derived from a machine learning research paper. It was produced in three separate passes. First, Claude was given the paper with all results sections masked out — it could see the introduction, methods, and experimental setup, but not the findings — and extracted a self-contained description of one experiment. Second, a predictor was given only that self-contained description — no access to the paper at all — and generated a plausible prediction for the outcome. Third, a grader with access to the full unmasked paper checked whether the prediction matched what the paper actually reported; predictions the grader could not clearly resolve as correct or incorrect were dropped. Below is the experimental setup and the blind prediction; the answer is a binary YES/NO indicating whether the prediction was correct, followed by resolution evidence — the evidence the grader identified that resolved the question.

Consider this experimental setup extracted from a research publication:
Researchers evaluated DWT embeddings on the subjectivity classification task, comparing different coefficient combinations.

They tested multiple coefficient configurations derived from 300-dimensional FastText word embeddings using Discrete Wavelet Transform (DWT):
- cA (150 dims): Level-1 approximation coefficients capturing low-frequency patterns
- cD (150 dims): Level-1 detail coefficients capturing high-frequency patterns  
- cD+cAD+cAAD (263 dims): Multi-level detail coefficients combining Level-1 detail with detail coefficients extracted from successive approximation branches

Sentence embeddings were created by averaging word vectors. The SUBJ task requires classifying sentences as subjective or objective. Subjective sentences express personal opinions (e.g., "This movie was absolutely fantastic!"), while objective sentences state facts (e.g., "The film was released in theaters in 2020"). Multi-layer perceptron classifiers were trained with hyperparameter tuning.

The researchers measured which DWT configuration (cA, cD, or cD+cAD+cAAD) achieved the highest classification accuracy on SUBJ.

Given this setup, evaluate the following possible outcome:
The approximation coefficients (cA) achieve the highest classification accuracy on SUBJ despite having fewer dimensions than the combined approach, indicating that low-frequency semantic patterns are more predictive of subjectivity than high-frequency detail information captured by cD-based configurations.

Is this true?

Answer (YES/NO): NO